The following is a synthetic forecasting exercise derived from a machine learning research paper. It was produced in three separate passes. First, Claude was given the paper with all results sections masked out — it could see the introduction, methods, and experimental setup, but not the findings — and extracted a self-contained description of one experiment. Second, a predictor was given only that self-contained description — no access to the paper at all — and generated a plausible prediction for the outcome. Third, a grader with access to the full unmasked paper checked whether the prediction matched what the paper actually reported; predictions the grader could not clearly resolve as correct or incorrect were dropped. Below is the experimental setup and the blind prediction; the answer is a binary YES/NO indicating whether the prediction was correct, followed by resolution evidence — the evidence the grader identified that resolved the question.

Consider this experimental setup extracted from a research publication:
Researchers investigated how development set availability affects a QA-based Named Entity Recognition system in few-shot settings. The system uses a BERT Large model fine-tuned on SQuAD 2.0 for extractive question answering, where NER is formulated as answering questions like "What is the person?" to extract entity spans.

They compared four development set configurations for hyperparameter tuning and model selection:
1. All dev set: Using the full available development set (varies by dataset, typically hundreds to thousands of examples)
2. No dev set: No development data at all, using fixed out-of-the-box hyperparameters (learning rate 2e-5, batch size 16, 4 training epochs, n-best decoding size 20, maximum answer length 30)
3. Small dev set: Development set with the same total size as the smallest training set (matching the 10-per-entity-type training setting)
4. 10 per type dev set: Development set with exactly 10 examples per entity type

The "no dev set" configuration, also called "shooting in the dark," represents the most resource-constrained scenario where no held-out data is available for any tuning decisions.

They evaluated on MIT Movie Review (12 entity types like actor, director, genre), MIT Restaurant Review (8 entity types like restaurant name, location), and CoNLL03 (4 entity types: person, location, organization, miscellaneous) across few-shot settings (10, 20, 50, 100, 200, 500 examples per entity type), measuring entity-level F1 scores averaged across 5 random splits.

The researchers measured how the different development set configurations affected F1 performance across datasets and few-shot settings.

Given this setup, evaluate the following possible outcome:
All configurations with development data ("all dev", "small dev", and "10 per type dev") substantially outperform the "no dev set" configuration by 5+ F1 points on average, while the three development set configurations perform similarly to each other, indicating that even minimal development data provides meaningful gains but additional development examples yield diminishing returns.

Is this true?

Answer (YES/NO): NO